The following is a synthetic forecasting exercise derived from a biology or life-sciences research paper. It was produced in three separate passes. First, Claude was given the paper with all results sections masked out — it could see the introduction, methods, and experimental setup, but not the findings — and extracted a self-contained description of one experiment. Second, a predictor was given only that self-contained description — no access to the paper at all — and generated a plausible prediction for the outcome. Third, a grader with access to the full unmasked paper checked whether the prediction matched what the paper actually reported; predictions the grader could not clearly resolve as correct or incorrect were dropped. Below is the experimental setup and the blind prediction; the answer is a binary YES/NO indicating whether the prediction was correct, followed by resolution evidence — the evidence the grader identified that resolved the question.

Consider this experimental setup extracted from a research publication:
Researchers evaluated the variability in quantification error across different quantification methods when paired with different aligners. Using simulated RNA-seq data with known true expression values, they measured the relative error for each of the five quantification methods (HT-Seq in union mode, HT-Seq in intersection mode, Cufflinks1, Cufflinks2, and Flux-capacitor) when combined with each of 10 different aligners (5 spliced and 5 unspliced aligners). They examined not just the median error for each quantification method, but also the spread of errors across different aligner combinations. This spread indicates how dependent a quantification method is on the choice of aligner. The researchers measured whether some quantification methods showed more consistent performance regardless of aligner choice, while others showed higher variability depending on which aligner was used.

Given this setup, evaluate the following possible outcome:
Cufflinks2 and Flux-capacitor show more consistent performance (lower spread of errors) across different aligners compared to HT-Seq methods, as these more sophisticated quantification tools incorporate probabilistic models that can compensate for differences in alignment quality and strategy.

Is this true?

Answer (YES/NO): NO